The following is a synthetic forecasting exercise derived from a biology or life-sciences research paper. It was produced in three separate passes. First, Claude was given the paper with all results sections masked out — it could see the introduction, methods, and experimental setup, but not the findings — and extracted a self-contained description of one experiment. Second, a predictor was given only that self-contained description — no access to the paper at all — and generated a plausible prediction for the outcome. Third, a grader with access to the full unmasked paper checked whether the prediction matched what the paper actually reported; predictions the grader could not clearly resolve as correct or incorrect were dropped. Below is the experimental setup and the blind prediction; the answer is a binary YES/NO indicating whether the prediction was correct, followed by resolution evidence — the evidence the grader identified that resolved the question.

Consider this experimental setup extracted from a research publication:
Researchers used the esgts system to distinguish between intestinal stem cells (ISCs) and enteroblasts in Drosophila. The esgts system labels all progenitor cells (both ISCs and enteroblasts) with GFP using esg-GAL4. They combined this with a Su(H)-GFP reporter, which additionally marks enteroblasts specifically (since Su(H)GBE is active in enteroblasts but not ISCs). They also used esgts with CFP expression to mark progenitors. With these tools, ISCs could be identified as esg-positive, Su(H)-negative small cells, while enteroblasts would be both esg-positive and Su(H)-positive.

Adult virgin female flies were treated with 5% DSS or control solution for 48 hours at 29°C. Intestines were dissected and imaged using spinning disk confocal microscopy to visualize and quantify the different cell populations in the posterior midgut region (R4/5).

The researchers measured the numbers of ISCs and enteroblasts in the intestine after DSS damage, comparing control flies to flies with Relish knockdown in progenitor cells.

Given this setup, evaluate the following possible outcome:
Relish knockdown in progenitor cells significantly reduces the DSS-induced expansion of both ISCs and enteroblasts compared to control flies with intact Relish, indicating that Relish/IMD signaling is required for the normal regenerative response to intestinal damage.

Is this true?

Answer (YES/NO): NO